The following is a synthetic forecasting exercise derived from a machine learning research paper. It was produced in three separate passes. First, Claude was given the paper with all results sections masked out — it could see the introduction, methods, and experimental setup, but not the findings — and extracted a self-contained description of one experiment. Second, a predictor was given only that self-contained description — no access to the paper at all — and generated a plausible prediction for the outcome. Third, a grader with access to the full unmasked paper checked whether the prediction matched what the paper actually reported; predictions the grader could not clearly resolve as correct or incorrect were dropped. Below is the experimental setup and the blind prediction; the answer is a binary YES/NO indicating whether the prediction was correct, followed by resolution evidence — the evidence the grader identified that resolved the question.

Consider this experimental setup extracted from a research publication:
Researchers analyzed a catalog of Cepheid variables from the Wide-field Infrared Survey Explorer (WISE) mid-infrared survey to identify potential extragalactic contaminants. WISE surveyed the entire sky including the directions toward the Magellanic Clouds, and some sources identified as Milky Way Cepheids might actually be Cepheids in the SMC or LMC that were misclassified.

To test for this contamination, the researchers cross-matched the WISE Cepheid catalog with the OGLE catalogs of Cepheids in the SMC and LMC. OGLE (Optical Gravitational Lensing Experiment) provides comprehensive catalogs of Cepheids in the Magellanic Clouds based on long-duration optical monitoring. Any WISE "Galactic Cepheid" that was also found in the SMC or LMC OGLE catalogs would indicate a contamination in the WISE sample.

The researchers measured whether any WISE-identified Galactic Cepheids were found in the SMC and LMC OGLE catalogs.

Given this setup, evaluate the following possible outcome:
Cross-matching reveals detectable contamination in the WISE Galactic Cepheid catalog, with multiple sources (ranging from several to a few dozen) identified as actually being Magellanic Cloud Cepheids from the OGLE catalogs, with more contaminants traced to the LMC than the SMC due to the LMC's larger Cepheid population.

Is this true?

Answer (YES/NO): NO